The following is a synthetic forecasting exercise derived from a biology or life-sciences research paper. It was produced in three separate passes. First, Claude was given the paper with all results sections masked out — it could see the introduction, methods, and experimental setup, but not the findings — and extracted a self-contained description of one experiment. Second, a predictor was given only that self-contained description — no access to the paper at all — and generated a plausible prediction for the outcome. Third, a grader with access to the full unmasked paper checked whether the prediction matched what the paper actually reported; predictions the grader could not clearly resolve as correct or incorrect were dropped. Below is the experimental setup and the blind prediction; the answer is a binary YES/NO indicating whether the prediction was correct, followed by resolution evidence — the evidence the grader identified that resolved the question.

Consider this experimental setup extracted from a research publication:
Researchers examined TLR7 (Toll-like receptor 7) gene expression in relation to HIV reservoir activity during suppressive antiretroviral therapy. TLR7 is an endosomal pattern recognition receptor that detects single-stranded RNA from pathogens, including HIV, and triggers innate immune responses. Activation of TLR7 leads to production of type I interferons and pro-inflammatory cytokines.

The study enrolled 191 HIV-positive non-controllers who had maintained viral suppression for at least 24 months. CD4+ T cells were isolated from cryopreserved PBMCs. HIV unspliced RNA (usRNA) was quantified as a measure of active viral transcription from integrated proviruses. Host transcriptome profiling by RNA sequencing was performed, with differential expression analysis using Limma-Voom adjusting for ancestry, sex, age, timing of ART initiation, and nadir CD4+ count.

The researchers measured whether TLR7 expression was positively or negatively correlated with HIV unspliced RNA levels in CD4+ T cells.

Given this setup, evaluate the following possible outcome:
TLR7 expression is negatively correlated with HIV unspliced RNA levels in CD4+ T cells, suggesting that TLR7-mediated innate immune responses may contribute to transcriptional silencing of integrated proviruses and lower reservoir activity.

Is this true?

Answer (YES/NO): YES